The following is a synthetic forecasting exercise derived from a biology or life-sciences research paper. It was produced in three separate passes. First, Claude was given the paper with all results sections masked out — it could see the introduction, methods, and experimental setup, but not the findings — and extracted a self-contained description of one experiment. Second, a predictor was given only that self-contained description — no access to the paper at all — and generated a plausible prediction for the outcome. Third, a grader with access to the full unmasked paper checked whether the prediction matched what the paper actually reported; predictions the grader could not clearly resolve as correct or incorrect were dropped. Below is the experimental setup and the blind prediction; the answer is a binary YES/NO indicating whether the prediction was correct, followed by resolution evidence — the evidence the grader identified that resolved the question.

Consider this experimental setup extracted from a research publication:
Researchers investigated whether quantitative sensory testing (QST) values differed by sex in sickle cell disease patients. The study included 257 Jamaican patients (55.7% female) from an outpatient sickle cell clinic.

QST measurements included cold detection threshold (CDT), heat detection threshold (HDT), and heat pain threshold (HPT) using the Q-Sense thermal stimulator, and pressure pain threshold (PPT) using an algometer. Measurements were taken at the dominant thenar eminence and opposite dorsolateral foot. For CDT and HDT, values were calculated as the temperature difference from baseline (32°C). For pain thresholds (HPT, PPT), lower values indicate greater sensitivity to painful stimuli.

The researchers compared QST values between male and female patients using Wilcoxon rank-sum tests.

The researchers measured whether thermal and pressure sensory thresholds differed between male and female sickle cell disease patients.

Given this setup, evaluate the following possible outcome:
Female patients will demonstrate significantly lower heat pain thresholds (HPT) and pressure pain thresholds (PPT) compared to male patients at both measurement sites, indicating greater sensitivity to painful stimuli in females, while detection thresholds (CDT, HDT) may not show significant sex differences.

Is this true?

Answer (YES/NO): NO